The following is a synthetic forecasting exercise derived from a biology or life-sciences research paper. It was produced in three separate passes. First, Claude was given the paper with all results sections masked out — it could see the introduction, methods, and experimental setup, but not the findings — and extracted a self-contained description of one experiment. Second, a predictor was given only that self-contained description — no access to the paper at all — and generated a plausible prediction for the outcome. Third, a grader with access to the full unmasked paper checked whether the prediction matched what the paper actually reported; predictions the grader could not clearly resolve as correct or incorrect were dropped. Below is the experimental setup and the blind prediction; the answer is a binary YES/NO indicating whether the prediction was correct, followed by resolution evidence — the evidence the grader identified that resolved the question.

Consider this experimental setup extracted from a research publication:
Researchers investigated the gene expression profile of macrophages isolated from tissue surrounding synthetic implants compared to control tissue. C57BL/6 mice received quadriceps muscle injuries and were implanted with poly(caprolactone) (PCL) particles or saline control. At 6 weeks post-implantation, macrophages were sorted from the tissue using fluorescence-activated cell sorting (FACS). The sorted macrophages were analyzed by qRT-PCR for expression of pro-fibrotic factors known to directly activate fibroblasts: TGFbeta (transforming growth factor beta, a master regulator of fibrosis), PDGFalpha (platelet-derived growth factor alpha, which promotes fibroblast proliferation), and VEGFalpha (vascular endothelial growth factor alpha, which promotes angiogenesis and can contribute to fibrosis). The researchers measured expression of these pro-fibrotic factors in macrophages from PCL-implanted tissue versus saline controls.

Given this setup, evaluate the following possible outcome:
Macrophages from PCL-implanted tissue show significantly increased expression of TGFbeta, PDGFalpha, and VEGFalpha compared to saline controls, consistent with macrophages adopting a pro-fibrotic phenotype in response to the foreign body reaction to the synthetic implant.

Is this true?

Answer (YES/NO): YES